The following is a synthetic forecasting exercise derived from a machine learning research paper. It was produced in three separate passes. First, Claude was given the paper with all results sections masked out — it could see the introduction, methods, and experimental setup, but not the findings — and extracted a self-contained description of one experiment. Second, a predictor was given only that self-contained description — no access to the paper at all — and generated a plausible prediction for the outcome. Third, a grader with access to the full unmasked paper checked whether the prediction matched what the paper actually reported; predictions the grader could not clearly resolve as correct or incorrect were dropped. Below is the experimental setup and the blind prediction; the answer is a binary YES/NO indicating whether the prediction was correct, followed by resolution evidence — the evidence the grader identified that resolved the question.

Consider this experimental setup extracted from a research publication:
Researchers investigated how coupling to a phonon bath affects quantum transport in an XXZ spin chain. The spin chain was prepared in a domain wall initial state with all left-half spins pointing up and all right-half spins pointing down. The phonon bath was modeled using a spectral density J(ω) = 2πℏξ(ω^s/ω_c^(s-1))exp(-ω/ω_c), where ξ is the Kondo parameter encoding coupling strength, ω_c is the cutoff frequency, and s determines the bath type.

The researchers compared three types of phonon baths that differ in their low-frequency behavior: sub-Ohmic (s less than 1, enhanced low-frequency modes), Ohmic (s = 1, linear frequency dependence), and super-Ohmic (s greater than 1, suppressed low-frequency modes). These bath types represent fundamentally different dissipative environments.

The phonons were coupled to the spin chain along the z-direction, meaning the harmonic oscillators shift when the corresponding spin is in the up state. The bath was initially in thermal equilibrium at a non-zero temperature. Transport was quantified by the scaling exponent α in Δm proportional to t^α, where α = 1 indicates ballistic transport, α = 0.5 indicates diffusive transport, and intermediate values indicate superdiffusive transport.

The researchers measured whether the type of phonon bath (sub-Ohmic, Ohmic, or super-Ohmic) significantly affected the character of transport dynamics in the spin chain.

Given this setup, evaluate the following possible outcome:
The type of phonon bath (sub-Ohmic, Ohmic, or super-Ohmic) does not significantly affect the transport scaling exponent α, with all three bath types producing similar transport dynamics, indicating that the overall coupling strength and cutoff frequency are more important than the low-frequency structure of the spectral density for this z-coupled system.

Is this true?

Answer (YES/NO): YES